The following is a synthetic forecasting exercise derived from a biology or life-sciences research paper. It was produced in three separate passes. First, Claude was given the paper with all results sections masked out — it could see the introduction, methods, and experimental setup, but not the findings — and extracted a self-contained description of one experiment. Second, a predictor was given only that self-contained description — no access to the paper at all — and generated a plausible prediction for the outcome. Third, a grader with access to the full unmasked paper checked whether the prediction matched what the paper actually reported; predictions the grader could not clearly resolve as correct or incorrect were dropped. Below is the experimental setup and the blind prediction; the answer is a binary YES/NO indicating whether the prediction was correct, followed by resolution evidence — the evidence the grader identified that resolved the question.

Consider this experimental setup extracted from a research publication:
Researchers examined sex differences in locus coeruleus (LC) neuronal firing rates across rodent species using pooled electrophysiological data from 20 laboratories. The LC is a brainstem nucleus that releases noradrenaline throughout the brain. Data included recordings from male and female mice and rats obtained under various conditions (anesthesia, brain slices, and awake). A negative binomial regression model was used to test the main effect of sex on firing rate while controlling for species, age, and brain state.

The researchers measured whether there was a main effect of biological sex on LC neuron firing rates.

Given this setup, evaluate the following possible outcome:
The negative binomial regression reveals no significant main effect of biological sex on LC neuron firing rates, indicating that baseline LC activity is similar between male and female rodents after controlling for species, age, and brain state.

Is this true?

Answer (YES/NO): NO